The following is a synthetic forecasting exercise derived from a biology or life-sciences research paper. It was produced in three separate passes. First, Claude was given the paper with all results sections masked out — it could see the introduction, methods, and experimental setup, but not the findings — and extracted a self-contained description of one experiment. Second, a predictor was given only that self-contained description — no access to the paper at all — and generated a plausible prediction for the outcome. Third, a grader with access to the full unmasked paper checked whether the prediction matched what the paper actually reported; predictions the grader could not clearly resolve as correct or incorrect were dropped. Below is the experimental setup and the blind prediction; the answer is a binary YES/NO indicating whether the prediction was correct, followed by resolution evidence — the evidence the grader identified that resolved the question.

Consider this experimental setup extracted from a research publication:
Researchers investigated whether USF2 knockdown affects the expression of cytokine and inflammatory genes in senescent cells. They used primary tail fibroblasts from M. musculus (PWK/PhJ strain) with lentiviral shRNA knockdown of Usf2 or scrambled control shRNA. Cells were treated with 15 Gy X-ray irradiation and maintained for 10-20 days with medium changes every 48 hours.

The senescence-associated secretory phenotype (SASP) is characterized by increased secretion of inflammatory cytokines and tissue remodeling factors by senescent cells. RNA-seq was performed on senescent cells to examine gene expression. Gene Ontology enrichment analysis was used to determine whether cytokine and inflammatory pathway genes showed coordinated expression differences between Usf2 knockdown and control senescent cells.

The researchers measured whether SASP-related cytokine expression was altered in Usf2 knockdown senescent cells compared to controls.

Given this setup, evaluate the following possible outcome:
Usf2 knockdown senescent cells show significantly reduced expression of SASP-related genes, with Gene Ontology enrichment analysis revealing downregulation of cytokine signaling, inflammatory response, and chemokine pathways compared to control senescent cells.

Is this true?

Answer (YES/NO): NO